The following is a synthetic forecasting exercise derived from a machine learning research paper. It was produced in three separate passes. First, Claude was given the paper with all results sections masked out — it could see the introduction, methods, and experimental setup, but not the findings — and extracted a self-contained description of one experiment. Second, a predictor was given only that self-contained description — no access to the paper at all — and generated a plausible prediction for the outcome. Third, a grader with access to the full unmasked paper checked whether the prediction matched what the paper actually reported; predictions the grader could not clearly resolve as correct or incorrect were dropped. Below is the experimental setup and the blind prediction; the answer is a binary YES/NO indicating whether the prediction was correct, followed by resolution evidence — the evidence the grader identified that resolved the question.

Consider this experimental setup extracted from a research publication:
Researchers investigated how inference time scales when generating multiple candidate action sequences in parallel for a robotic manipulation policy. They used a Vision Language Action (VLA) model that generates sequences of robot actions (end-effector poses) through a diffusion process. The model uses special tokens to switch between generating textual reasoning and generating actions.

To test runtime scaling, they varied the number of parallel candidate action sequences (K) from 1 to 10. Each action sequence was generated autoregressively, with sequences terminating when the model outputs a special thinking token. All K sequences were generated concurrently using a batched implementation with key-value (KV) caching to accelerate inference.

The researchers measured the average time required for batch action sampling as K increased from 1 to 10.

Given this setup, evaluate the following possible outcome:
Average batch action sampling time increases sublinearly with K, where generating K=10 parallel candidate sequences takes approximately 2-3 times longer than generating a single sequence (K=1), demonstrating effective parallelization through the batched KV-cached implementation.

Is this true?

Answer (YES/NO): YES